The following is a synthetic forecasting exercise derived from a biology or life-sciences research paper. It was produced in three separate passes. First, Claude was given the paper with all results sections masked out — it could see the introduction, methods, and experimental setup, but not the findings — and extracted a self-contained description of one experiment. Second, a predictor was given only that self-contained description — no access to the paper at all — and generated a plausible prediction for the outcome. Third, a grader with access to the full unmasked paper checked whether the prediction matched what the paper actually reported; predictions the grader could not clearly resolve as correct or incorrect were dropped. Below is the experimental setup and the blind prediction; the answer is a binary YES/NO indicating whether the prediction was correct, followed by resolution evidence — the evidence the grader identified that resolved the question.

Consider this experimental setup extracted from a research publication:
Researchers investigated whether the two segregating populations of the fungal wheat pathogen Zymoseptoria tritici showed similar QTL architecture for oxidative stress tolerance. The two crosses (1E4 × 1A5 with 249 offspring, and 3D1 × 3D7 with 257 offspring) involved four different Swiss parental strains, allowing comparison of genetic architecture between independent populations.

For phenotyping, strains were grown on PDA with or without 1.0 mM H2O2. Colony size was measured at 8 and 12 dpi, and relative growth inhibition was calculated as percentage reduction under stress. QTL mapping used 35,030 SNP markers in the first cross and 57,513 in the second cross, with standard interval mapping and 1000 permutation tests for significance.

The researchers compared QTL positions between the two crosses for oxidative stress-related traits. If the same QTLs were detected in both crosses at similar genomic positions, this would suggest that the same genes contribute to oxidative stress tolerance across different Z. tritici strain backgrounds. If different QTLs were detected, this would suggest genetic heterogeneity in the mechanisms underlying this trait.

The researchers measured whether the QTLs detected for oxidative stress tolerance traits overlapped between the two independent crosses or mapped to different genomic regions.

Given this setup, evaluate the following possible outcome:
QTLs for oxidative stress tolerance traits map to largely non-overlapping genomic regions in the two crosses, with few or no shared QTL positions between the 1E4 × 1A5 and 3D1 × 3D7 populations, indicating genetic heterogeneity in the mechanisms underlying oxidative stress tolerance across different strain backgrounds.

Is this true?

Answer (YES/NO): NO